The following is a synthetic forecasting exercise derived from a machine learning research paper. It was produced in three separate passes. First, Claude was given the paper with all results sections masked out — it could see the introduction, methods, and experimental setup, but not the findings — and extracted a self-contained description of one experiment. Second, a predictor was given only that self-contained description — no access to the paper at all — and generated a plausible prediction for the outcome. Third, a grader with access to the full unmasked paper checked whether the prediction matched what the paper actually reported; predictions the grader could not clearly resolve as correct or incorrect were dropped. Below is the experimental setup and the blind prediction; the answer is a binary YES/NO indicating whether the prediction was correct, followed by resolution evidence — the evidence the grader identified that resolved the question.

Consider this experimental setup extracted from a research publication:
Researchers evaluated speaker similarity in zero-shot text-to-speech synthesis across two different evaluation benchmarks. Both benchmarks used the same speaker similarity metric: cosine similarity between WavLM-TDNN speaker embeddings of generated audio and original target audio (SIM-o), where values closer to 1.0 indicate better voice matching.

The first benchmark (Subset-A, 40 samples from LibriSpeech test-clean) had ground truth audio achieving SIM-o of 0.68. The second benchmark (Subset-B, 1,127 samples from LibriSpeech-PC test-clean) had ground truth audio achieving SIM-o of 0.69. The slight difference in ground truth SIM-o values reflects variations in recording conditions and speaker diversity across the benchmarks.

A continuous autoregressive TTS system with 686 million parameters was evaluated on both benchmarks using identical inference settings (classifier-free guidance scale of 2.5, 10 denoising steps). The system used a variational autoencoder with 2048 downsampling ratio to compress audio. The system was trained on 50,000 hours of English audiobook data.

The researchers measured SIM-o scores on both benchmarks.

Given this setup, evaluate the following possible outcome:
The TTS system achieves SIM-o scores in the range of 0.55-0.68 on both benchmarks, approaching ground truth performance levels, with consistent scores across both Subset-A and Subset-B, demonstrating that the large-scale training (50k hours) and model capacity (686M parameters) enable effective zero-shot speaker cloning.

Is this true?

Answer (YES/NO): NO